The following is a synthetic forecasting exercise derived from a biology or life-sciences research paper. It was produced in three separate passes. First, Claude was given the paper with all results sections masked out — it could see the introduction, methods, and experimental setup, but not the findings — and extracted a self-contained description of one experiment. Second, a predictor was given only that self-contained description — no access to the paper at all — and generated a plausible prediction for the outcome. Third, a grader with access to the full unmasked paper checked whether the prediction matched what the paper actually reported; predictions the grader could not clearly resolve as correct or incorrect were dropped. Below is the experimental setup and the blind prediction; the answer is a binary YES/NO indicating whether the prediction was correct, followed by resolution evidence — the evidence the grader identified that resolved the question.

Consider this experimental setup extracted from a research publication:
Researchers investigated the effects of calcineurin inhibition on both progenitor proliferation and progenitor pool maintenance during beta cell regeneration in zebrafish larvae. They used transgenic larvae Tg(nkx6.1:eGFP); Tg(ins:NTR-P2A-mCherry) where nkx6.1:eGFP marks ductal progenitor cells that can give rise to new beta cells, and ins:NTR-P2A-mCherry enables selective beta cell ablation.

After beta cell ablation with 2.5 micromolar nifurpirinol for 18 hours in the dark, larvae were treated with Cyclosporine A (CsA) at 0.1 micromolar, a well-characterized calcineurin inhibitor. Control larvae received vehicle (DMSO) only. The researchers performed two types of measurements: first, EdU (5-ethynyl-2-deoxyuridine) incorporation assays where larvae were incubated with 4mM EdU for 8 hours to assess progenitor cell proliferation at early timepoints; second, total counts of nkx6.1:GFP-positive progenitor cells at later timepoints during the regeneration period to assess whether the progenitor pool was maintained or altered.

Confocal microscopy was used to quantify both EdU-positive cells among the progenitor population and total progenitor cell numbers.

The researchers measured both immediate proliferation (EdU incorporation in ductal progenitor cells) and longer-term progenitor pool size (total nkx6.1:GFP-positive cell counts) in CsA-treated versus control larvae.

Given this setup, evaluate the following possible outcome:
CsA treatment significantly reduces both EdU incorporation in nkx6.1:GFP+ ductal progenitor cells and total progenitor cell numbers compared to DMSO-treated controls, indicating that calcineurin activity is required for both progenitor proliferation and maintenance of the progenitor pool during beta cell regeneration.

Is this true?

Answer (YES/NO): NO